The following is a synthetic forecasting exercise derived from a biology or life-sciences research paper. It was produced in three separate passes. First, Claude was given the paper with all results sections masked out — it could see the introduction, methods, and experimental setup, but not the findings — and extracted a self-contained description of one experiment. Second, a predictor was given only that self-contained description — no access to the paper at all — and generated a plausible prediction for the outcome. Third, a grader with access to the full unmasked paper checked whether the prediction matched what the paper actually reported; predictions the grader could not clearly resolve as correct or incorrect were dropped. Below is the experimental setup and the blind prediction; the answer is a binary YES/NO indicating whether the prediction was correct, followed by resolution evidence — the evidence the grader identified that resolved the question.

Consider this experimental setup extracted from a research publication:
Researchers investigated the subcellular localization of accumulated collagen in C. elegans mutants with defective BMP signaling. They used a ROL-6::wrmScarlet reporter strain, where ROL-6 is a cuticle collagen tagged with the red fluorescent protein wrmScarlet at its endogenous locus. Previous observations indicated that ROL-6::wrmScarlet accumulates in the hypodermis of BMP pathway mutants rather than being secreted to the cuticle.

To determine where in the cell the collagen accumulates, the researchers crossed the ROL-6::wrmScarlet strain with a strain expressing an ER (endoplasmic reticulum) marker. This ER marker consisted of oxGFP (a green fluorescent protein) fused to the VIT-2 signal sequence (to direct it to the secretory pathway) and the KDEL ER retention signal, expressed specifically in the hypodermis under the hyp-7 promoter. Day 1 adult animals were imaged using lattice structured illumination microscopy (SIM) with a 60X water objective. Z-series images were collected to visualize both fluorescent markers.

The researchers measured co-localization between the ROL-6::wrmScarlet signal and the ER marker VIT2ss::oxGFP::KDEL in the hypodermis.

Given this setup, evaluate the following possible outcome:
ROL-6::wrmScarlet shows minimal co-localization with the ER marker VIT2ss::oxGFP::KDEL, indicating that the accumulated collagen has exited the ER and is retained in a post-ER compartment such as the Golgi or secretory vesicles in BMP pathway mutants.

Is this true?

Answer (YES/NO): NO